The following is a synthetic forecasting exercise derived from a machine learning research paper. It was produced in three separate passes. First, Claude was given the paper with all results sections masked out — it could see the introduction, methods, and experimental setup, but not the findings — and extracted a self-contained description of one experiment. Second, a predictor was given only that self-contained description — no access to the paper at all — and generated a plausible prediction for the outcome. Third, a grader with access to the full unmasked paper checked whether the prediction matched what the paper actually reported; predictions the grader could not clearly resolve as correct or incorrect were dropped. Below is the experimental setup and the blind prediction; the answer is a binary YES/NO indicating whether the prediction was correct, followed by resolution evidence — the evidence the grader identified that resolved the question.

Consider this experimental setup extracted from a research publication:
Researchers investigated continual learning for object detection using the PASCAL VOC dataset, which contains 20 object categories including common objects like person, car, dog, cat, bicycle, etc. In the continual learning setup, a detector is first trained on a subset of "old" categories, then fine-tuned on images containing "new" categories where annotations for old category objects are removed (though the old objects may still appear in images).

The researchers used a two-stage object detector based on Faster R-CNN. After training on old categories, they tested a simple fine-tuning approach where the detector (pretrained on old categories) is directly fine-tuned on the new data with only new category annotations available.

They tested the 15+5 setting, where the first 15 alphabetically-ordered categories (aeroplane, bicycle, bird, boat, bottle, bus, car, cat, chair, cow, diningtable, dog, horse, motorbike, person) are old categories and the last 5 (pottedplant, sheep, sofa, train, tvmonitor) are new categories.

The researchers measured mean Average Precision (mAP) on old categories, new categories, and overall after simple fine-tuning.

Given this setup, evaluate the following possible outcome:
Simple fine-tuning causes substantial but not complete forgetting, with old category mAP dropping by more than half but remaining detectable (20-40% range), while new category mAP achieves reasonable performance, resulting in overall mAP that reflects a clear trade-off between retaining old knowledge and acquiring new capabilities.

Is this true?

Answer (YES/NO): NO